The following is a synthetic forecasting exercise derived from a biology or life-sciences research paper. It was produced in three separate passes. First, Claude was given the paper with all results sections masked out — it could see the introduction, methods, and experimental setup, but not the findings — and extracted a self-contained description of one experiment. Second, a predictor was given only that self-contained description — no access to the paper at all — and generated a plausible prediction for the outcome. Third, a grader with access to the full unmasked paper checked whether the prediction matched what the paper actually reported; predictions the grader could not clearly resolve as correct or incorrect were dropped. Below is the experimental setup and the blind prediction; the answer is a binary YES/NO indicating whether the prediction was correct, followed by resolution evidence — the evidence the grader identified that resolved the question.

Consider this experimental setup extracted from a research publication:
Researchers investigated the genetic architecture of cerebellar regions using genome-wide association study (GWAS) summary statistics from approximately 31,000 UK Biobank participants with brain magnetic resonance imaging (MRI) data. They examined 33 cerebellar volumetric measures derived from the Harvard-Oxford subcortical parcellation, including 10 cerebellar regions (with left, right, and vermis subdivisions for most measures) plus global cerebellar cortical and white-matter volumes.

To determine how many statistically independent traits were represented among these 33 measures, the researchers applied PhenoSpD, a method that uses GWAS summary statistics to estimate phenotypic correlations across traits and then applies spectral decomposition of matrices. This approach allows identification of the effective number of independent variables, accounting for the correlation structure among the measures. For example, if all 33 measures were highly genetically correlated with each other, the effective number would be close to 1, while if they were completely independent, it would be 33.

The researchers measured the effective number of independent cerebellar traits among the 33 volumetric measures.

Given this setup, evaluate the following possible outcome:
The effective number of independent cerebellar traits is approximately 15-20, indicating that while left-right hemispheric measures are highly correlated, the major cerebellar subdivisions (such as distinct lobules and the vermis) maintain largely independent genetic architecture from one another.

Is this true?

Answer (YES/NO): YES